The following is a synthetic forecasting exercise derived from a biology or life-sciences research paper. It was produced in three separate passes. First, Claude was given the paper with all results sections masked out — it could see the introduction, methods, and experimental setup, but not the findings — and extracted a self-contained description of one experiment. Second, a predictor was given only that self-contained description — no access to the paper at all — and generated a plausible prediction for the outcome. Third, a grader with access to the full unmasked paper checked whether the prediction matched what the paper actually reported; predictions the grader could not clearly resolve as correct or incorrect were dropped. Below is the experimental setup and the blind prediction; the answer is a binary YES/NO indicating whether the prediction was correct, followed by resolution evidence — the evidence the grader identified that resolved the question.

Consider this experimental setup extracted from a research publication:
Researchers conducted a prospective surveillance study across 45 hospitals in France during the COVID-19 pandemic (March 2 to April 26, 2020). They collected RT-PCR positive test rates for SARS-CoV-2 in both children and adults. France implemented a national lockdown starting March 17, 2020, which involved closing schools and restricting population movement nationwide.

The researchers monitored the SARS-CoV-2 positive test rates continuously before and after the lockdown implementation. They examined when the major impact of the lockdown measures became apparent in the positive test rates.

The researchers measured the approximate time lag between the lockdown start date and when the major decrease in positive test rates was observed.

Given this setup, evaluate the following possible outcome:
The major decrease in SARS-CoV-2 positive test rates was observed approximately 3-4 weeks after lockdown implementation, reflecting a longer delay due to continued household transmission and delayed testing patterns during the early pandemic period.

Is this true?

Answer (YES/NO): NO